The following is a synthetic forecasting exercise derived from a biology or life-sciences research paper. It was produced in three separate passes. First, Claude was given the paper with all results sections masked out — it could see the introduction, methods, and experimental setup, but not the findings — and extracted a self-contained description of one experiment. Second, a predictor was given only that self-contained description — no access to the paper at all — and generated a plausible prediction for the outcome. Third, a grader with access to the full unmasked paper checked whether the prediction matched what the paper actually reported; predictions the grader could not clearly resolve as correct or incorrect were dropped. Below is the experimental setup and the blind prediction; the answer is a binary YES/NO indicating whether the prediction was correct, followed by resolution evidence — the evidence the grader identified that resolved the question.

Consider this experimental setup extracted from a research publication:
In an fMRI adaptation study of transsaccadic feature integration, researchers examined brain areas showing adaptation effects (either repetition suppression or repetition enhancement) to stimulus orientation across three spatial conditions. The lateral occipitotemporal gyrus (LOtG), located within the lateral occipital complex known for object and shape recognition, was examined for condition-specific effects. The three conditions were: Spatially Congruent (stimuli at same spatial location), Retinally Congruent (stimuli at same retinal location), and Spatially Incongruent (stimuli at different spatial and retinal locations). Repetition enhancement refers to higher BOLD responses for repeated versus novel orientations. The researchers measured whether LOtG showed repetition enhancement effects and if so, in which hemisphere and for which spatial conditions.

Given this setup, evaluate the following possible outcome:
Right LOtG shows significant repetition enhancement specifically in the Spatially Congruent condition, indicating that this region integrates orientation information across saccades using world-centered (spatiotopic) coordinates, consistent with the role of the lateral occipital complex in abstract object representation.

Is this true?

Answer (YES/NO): NO